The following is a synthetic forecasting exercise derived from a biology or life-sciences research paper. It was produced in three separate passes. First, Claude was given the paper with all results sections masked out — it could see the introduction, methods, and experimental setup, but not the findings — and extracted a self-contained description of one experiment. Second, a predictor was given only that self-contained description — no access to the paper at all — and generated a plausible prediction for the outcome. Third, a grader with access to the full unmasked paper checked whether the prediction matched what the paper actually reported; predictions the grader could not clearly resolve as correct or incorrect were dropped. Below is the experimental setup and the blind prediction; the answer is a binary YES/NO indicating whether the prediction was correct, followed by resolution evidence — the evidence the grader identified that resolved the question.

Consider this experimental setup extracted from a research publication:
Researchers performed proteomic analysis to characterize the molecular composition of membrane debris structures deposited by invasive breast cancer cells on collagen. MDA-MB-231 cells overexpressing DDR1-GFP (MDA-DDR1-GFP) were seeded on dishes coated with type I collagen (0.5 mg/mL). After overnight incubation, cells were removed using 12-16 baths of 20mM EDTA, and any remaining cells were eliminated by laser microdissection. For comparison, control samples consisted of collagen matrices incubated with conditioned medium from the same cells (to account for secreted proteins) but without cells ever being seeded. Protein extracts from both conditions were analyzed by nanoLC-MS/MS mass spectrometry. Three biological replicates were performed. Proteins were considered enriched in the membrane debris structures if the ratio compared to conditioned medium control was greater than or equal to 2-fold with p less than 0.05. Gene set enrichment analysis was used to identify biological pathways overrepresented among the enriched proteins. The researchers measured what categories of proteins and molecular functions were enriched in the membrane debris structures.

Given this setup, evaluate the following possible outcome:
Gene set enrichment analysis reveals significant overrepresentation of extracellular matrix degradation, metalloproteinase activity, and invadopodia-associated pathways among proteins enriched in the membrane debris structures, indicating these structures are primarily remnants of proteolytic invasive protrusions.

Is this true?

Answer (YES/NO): NO